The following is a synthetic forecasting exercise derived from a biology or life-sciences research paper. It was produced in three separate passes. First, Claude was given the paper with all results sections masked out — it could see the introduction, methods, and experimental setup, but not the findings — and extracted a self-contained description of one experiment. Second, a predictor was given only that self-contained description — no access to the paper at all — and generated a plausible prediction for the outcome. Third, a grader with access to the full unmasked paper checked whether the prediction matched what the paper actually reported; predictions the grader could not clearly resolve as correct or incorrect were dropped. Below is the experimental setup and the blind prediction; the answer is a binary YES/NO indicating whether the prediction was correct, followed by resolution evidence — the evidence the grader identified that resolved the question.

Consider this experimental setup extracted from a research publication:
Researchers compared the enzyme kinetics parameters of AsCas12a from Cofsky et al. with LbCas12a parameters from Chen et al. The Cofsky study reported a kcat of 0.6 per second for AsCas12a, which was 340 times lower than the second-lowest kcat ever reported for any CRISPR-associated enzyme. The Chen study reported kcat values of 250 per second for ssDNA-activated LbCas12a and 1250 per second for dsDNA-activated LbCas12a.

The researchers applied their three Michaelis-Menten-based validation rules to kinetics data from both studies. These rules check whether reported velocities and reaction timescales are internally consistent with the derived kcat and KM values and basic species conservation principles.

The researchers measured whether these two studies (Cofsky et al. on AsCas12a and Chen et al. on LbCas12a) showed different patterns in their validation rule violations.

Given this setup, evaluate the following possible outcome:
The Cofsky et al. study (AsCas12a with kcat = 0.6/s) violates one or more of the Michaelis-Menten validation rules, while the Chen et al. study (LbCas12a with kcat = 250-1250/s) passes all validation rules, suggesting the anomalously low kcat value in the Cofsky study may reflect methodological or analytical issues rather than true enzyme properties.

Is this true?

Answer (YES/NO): NO